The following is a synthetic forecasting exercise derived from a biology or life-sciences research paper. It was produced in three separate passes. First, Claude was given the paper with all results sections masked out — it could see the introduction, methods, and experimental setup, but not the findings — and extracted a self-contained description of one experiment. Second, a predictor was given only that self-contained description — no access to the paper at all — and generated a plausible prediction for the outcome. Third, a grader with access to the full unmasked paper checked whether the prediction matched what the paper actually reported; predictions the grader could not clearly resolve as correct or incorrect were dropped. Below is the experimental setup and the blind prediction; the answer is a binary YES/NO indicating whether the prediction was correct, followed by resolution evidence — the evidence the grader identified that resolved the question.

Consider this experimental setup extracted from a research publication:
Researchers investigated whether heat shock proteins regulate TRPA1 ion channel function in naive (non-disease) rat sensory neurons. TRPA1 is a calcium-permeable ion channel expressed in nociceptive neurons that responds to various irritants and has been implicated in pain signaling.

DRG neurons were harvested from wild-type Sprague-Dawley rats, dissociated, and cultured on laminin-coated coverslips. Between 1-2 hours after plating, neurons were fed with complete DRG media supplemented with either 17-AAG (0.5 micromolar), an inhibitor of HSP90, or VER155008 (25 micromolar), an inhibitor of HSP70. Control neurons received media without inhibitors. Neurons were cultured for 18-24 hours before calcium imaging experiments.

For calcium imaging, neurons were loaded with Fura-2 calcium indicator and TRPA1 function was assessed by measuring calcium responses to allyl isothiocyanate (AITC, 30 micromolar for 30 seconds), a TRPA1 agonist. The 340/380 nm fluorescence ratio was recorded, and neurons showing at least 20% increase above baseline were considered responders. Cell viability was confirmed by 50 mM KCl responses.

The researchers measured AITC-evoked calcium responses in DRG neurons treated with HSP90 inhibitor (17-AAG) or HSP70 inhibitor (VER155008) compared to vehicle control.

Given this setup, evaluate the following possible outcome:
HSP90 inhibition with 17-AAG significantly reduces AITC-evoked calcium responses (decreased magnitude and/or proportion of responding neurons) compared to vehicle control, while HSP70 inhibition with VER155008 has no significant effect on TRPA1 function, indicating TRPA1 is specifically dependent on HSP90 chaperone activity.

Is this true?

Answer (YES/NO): NO